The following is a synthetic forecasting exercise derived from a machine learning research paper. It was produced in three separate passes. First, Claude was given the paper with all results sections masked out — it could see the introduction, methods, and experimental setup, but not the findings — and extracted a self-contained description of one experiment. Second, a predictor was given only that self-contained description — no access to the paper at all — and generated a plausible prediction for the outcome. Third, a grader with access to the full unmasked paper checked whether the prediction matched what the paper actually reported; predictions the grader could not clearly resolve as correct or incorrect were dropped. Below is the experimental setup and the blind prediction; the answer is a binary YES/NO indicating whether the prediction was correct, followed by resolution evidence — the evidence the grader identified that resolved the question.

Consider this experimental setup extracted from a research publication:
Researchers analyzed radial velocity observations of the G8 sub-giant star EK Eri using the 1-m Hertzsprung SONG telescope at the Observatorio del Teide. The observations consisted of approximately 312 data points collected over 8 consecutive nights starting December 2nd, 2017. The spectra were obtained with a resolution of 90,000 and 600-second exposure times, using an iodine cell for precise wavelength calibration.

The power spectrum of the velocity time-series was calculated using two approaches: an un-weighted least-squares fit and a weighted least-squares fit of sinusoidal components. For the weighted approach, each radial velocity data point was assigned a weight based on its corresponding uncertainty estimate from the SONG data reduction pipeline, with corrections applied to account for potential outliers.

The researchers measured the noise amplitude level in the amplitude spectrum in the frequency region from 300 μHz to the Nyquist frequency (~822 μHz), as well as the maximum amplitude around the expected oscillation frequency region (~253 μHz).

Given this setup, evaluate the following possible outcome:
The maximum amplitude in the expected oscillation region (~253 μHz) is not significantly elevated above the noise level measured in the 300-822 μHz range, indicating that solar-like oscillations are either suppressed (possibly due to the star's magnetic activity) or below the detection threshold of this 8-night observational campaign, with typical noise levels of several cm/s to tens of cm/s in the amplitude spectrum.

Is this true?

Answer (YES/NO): NO